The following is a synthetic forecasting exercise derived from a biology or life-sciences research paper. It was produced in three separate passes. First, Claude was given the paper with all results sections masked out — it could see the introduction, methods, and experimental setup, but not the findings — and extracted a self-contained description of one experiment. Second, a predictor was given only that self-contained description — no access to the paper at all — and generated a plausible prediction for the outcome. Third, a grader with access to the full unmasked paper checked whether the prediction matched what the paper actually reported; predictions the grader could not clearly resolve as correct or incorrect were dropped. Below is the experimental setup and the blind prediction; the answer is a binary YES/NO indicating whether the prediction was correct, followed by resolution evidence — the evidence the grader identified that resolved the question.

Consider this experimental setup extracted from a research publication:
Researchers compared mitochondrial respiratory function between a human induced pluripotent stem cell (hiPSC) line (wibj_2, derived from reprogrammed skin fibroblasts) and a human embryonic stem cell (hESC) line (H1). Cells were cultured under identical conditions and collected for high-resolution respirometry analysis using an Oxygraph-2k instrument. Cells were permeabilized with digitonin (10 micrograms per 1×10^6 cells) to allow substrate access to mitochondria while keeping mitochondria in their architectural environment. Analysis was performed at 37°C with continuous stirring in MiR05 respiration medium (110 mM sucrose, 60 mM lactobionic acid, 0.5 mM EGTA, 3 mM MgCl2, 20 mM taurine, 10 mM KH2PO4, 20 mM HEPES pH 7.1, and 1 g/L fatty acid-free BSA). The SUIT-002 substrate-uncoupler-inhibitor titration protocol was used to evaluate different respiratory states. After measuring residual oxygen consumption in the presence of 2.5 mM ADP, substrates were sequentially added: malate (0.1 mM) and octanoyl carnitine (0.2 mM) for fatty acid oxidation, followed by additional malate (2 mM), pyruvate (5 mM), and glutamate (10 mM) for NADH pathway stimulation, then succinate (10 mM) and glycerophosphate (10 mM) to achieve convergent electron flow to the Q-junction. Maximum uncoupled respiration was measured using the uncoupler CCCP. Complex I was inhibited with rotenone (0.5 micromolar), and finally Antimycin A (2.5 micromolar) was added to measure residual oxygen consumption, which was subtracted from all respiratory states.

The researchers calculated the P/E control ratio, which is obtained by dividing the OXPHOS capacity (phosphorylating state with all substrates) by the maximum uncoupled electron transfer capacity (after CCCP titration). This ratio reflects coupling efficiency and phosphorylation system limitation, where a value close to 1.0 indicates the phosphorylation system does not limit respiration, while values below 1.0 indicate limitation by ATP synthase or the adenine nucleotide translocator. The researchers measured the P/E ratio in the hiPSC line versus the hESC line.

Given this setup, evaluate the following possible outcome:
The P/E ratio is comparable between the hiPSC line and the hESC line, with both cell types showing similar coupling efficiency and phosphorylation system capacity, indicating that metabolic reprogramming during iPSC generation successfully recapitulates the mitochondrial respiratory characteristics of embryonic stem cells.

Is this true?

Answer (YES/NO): NO